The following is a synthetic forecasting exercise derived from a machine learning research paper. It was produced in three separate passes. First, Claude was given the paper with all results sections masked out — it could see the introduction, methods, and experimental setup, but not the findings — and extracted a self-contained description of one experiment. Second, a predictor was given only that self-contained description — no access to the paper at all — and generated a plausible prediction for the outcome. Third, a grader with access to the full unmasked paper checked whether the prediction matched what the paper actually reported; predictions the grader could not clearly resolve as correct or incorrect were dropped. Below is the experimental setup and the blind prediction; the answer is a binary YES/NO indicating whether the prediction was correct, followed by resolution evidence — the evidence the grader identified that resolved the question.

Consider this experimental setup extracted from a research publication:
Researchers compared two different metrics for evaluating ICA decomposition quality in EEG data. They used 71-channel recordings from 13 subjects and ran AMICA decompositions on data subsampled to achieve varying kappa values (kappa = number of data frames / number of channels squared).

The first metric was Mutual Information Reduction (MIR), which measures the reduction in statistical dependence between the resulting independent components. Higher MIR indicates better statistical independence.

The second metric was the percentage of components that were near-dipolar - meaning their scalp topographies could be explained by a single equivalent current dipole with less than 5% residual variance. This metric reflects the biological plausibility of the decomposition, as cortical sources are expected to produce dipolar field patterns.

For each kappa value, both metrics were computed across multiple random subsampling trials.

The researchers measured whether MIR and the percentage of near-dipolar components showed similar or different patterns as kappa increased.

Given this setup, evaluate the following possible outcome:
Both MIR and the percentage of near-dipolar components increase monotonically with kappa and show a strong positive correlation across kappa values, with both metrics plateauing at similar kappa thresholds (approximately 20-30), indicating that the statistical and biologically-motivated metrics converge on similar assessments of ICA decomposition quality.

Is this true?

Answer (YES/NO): NO